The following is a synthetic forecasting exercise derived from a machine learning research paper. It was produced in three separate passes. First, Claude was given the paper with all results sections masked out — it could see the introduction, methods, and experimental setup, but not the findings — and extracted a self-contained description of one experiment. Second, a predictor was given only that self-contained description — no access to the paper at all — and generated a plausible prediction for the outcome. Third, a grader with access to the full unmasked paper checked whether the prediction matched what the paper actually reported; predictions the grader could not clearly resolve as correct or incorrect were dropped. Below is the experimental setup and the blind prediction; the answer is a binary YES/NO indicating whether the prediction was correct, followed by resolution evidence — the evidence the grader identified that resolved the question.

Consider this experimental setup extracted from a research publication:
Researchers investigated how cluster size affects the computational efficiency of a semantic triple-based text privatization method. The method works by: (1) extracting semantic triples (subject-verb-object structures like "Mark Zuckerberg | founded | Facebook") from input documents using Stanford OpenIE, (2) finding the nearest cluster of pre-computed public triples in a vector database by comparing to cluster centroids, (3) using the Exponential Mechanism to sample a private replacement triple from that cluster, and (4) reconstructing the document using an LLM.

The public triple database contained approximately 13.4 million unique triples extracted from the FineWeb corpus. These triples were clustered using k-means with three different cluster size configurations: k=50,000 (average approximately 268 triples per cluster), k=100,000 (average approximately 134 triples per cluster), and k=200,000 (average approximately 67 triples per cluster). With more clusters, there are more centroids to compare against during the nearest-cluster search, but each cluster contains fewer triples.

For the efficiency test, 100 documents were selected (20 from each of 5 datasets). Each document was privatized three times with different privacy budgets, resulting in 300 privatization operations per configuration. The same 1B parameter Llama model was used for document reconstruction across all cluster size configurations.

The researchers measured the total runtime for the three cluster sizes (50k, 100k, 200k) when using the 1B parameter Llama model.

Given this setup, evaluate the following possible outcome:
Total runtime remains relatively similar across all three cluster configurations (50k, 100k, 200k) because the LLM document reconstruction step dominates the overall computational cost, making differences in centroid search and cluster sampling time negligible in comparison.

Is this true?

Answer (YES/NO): YES